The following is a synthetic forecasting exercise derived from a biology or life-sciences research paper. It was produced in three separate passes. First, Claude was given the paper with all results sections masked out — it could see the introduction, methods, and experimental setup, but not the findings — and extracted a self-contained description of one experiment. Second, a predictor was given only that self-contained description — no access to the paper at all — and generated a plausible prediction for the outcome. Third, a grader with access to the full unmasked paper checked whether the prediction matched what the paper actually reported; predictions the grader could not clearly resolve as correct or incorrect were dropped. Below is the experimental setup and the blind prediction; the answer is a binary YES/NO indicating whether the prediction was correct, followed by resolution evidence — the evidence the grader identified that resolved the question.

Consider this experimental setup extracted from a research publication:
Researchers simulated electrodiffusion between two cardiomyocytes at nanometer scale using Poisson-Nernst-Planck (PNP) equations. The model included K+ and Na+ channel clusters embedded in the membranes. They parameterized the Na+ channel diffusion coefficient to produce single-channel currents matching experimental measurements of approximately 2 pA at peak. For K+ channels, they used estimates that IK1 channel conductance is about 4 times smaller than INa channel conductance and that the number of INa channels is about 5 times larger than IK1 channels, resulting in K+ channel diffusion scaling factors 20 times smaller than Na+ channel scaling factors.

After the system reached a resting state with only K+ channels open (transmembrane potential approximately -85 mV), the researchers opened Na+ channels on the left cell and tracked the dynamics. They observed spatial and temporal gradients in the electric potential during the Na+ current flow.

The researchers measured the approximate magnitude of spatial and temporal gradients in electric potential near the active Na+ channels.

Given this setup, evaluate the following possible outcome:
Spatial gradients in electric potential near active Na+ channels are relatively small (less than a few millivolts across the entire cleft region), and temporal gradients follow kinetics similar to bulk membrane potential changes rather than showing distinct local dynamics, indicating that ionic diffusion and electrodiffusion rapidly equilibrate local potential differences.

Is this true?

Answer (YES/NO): NO